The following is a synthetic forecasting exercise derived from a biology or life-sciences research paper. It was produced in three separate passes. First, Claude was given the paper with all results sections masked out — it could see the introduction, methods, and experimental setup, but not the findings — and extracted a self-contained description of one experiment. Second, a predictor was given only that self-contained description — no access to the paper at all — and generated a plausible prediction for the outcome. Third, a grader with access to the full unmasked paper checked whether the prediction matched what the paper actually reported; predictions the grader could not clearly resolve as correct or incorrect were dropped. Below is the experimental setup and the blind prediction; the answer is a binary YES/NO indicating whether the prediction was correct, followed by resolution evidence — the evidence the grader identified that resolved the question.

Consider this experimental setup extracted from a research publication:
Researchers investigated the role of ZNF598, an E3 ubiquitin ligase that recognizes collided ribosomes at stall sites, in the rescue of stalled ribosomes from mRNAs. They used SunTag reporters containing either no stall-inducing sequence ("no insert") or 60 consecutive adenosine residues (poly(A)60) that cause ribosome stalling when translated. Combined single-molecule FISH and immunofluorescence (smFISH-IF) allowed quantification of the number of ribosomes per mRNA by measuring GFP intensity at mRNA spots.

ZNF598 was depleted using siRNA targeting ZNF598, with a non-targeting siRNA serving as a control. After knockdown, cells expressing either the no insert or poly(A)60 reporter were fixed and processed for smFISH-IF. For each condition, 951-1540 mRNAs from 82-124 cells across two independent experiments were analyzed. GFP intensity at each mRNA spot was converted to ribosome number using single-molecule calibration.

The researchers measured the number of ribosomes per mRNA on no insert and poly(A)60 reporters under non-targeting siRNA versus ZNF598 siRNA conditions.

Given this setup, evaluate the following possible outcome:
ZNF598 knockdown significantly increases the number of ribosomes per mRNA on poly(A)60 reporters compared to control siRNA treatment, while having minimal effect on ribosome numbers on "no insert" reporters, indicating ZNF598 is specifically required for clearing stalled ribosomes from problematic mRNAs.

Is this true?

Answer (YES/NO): YES